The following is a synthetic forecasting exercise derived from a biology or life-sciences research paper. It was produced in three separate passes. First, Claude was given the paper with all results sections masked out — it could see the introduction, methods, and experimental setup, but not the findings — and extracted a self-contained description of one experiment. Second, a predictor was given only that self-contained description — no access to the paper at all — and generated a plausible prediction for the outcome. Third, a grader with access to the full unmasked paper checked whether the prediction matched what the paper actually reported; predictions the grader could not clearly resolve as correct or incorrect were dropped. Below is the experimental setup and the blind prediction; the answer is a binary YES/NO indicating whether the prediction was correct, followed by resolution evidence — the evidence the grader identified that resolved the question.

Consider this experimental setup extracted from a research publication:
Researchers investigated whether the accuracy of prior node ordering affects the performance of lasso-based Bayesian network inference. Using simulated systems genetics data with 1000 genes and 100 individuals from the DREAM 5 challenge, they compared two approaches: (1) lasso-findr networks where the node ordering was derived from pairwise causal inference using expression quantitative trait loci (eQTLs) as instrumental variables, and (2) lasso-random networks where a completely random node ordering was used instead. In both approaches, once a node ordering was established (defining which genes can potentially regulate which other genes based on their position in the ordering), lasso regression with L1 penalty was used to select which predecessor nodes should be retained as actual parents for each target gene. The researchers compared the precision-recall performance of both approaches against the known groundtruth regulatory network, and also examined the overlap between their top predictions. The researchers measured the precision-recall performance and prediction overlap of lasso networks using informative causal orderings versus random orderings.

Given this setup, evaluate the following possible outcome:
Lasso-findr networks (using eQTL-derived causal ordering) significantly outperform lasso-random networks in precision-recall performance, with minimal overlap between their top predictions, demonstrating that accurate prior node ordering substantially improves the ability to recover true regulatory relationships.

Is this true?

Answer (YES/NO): NO